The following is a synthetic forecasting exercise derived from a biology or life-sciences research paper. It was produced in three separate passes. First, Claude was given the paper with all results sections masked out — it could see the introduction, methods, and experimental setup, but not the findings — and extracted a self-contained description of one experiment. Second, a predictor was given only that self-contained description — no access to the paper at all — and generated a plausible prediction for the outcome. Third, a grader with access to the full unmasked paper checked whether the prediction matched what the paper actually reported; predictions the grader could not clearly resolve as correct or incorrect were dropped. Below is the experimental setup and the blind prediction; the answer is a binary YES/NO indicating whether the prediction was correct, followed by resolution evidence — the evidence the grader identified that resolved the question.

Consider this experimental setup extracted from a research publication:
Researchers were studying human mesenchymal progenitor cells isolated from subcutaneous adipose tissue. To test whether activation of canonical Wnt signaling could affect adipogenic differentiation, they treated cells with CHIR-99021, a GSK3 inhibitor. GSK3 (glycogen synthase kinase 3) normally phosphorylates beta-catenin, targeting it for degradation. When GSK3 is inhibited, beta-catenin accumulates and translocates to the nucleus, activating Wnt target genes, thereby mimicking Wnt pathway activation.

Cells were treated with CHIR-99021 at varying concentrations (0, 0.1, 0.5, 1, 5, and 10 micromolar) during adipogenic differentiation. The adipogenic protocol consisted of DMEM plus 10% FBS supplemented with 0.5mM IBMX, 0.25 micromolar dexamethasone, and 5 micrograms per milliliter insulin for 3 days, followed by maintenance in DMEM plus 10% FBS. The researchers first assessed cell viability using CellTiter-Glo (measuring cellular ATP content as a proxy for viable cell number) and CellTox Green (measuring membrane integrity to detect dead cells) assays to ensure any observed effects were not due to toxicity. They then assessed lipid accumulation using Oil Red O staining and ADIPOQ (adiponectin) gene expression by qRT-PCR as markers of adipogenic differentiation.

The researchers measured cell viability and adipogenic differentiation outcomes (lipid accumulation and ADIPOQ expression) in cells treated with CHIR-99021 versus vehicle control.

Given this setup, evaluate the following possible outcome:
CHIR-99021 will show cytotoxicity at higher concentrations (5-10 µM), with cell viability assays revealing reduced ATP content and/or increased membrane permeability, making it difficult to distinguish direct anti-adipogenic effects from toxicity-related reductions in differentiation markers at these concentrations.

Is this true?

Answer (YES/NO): YES